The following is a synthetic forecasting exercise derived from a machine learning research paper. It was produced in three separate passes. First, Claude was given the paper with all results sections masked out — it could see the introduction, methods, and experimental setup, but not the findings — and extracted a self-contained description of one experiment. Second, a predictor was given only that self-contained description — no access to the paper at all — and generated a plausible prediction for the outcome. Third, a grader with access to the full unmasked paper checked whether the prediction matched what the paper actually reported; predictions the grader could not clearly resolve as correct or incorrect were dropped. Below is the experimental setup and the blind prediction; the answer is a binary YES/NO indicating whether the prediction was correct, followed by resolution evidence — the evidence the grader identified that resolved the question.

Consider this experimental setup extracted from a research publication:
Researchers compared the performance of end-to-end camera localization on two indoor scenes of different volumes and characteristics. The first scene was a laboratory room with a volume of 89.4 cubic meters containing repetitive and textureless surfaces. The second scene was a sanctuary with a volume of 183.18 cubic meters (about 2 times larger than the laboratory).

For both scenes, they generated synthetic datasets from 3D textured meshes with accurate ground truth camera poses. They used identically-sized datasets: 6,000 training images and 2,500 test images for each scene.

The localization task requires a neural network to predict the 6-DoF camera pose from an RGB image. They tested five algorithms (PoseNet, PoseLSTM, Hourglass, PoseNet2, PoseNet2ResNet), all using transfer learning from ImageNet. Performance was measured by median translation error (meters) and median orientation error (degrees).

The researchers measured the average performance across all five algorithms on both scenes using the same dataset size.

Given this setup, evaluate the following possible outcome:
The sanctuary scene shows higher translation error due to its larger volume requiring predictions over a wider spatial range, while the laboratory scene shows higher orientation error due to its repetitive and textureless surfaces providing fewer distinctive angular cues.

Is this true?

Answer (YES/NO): NO